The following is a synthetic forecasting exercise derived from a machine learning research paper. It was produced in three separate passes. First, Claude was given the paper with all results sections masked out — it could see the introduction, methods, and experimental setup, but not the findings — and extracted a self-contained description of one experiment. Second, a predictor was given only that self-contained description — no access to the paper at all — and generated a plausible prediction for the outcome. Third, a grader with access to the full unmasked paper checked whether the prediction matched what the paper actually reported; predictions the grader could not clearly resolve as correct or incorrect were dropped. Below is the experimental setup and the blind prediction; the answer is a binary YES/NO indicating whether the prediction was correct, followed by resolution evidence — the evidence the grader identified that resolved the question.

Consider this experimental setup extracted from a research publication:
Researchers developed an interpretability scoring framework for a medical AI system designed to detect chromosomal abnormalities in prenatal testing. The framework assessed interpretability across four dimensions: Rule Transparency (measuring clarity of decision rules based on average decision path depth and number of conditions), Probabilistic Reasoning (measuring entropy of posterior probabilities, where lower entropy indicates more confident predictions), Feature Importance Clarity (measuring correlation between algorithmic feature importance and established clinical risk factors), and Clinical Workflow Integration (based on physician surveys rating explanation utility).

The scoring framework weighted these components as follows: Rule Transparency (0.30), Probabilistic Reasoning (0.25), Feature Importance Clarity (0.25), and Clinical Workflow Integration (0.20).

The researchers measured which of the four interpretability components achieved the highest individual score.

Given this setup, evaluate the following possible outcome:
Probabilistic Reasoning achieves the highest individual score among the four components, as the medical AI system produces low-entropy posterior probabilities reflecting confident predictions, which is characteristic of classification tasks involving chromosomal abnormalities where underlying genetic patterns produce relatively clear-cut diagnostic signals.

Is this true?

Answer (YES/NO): NO